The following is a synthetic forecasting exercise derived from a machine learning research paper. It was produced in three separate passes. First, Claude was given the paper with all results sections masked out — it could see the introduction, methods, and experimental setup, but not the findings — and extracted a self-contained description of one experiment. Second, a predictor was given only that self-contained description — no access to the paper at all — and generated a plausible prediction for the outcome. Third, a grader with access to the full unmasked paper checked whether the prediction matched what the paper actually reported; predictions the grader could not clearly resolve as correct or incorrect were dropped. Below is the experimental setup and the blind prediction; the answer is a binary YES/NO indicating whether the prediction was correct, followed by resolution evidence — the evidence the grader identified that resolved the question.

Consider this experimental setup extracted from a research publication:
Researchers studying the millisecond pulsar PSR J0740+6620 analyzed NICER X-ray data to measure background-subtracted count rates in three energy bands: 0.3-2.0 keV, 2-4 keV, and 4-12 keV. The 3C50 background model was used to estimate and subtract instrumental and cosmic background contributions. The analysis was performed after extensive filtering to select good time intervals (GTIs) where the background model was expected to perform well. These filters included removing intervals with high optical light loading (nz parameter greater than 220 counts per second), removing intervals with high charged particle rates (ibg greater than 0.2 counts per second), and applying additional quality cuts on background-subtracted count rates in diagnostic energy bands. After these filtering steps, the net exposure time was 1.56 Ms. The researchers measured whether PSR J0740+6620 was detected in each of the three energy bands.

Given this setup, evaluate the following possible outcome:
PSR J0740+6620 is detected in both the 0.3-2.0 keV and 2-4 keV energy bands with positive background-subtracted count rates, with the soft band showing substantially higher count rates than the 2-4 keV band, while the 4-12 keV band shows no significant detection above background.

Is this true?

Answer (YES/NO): NO